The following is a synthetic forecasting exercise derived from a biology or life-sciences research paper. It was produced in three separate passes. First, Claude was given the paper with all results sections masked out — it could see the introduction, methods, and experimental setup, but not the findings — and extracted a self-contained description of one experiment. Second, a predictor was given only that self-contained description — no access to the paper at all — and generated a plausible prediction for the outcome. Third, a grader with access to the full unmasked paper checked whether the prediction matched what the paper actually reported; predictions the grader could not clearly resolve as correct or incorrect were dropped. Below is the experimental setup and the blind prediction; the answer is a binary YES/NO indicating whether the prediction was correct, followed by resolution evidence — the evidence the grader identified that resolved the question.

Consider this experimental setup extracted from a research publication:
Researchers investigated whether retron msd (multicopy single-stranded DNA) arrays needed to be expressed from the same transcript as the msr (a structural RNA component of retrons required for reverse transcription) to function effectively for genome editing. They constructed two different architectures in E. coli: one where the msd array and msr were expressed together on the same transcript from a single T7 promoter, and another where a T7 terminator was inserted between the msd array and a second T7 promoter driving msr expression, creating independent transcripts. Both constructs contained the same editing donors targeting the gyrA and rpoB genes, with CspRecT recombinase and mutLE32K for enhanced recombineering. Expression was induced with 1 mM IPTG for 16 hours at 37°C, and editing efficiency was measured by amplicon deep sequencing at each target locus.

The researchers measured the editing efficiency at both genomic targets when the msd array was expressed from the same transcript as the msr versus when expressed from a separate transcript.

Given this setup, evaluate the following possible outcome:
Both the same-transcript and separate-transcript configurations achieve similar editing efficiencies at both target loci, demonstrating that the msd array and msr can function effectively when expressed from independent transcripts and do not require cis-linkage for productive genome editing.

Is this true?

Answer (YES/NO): YES